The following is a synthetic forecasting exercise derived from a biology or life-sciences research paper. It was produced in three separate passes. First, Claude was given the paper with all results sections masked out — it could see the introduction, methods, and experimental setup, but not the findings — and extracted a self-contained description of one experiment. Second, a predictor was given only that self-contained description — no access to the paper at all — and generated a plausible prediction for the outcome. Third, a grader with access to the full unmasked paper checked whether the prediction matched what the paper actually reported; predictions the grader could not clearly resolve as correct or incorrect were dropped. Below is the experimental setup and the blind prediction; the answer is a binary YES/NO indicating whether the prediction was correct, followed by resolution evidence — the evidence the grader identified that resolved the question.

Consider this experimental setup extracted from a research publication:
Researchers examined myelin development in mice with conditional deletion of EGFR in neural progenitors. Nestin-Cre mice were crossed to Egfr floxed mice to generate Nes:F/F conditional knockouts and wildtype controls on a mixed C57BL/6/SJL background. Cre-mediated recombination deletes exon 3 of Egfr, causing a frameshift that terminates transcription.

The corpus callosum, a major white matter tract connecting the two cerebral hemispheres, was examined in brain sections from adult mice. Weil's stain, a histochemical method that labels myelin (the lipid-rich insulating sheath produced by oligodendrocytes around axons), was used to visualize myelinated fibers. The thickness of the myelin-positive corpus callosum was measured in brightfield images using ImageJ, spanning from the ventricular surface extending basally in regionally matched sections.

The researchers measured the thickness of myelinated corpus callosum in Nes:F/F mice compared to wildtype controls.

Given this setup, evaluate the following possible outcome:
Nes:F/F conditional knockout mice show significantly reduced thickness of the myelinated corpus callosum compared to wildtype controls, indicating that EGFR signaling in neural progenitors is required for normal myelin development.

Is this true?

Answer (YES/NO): YES